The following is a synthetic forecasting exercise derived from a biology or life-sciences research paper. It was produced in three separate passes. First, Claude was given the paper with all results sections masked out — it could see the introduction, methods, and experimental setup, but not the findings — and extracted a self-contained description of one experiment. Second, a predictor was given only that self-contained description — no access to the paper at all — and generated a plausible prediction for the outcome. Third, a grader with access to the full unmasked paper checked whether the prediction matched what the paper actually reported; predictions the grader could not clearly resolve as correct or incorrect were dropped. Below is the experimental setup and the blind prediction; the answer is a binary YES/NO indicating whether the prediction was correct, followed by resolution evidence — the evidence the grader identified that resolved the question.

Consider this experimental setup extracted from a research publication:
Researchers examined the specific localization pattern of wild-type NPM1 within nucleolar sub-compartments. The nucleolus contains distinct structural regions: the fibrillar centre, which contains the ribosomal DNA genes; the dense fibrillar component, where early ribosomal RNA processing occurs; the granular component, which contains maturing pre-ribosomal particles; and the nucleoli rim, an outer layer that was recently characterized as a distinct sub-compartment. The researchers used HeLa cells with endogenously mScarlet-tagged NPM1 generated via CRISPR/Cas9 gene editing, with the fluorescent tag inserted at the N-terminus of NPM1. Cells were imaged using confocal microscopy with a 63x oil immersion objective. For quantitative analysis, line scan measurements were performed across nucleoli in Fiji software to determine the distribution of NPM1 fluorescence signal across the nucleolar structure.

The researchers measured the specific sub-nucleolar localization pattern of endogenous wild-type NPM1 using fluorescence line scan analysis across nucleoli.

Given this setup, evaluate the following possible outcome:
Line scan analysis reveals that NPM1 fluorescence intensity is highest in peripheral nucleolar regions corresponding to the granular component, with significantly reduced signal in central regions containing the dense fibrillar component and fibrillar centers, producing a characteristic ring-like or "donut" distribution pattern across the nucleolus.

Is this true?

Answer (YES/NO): NO